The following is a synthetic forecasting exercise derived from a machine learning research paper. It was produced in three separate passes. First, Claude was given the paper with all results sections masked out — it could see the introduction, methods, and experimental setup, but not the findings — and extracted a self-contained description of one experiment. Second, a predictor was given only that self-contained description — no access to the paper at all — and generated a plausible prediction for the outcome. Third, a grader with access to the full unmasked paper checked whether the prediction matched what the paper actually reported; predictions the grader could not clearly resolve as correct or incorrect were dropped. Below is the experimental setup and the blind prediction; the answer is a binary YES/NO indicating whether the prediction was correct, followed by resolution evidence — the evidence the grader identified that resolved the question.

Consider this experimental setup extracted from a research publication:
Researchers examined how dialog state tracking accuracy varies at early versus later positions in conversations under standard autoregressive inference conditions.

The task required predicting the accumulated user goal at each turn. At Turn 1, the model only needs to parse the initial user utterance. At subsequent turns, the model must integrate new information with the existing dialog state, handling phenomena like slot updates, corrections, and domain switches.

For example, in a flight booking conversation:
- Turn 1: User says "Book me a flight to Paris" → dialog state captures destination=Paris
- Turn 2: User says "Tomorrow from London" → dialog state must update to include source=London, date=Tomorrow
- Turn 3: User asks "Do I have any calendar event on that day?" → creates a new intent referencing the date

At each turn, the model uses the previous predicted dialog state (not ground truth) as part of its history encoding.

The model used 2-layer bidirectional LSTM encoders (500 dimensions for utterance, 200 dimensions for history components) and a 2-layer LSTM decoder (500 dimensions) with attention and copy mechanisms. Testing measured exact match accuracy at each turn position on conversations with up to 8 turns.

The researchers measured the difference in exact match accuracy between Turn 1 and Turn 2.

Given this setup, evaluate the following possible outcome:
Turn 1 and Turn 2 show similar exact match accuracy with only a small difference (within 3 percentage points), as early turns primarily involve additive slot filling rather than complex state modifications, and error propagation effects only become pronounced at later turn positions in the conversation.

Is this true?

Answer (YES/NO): NO